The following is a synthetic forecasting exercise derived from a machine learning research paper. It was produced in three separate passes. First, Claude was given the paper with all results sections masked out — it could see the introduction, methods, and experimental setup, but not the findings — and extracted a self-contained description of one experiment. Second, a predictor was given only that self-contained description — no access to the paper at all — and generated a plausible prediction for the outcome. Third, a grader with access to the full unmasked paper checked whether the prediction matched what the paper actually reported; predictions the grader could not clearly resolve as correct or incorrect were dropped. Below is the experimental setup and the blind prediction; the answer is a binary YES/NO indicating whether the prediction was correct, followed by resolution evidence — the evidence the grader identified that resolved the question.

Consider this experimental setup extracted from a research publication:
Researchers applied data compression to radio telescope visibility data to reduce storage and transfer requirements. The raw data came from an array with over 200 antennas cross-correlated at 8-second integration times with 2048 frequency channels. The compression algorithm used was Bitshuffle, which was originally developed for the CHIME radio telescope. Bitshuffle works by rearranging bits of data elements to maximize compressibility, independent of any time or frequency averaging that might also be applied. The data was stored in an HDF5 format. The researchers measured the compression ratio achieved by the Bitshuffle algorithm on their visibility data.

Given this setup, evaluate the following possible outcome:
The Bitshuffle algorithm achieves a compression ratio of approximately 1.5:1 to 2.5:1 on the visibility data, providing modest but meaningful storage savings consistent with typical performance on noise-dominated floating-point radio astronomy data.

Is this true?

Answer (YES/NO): YES